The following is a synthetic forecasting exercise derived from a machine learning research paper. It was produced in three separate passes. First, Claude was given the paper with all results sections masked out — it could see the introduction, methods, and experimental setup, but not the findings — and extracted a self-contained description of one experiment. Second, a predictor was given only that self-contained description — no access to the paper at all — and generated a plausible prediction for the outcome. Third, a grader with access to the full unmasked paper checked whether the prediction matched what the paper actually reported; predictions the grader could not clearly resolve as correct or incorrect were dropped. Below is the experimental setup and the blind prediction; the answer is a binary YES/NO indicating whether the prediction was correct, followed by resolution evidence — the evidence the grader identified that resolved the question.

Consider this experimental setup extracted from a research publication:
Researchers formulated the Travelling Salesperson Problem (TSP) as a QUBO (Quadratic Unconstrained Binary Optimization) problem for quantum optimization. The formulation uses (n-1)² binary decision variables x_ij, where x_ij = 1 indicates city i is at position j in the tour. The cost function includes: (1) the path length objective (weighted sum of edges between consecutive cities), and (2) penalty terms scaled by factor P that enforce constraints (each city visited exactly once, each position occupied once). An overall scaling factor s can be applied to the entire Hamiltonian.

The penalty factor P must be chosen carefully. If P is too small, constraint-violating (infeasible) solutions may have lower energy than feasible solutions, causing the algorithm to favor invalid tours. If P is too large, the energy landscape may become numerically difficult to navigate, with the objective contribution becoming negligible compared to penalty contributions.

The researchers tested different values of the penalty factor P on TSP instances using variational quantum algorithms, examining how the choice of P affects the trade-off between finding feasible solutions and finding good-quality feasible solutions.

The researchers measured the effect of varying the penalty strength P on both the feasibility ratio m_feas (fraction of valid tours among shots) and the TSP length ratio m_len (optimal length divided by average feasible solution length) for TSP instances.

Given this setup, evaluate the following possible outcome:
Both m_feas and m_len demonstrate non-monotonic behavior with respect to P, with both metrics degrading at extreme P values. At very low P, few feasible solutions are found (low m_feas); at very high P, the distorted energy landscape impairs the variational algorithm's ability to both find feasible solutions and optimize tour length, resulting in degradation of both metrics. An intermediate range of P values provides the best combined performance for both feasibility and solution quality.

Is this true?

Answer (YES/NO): NO